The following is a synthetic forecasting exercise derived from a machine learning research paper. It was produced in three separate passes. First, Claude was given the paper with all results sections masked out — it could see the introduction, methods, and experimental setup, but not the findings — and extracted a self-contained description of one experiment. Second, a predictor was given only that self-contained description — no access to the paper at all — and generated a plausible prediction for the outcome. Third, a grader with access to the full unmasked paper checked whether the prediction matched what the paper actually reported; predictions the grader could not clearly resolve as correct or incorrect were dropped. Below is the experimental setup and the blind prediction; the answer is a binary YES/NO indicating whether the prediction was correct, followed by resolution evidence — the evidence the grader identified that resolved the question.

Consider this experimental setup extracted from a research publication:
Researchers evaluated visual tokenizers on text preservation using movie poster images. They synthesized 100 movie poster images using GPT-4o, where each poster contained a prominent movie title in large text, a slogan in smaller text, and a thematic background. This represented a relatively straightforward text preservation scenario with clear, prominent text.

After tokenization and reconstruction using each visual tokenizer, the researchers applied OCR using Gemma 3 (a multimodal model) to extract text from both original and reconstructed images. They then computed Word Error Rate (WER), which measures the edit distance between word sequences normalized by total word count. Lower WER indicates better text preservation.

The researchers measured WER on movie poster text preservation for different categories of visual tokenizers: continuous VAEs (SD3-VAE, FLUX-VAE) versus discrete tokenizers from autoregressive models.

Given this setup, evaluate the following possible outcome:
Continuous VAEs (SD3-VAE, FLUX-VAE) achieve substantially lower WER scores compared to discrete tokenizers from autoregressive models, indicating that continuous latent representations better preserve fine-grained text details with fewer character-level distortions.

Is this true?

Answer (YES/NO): YES